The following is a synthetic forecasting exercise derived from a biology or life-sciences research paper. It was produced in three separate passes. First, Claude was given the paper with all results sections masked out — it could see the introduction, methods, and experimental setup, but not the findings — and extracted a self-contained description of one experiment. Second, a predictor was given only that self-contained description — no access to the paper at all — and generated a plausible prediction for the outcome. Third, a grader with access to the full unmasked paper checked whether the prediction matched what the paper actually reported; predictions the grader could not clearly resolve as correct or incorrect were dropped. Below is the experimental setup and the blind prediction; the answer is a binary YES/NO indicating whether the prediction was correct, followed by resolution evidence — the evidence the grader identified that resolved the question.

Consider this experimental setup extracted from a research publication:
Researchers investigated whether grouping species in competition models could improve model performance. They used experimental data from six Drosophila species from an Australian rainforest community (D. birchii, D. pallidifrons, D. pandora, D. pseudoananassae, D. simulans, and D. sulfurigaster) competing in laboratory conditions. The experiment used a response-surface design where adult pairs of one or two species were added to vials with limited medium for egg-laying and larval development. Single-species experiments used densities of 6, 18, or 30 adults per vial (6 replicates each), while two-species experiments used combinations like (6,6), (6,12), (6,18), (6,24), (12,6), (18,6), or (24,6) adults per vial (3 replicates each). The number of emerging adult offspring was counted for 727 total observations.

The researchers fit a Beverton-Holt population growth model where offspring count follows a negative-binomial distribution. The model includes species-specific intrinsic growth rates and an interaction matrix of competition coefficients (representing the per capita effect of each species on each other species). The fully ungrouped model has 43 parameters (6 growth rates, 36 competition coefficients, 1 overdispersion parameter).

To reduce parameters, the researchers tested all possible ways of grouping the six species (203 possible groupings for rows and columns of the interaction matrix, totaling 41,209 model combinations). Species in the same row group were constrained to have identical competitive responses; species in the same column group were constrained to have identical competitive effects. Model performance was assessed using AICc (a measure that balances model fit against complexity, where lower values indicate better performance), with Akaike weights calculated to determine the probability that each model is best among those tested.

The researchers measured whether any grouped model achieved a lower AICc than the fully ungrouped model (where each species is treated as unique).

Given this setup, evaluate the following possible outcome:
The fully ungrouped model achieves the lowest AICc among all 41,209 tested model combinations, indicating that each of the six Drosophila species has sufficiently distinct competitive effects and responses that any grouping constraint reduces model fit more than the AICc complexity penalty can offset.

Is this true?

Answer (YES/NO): NO